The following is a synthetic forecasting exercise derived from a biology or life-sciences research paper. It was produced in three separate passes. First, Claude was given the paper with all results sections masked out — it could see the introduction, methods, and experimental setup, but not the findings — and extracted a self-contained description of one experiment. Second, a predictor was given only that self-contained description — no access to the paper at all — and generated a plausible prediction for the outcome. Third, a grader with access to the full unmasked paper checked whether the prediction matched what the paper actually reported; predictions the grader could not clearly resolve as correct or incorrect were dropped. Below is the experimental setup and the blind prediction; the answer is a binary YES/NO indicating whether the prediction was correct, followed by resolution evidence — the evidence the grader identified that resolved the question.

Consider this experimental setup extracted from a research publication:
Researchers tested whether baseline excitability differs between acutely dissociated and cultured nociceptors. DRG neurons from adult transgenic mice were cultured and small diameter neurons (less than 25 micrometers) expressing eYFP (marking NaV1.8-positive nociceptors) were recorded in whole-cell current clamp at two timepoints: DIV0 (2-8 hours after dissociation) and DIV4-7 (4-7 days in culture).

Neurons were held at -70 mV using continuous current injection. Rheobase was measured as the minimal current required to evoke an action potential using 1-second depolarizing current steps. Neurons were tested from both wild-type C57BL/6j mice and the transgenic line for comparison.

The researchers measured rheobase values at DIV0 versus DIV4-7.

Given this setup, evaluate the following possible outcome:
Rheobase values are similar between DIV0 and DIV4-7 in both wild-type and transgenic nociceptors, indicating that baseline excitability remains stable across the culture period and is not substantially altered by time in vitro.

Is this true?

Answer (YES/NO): YES